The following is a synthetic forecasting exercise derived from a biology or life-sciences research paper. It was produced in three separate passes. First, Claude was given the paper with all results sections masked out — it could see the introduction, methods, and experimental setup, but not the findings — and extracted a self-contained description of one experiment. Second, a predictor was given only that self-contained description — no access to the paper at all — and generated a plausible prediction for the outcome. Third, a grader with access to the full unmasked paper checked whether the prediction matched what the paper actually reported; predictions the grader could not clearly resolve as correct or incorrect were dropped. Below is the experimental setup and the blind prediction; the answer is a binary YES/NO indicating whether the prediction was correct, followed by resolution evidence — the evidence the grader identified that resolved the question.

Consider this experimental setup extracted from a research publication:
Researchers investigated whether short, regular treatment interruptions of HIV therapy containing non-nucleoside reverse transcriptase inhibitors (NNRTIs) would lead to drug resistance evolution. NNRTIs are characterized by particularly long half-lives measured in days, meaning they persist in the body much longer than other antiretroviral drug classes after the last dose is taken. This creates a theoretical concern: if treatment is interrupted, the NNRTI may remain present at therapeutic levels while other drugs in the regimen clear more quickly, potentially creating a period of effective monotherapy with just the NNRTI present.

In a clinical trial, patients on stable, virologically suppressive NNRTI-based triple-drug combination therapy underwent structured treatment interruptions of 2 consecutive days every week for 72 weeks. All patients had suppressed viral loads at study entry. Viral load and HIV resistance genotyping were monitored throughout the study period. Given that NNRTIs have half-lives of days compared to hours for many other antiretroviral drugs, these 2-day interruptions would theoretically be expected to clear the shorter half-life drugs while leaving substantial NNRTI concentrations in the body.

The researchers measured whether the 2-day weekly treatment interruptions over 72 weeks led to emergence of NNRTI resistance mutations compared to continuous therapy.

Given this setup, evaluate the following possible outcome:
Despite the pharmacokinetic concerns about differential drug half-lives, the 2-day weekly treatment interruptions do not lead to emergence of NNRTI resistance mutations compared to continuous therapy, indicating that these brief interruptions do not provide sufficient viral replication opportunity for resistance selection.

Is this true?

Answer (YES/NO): YES